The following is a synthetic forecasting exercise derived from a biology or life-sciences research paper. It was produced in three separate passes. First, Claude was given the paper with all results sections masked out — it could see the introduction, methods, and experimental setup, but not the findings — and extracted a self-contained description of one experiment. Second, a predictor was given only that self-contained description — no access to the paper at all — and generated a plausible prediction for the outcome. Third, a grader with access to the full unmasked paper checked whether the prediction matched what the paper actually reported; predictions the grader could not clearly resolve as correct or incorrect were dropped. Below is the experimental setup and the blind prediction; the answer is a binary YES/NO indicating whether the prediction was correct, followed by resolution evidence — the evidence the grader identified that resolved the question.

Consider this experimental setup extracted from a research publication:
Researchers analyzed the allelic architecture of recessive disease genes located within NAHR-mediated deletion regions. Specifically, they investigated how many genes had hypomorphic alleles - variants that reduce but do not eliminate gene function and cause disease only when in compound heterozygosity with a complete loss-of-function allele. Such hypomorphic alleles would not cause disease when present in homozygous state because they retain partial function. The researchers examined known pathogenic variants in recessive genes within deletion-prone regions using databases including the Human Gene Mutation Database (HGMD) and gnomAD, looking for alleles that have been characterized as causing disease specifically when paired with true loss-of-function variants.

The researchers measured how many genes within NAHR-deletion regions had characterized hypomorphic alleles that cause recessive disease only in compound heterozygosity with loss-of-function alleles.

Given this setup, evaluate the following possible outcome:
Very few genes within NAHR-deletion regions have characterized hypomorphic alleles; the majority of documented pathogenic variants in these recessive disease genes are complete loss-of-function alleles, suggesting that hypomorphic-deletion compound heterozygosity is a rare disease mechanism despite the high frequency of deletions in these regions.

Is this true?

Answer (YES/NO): YES